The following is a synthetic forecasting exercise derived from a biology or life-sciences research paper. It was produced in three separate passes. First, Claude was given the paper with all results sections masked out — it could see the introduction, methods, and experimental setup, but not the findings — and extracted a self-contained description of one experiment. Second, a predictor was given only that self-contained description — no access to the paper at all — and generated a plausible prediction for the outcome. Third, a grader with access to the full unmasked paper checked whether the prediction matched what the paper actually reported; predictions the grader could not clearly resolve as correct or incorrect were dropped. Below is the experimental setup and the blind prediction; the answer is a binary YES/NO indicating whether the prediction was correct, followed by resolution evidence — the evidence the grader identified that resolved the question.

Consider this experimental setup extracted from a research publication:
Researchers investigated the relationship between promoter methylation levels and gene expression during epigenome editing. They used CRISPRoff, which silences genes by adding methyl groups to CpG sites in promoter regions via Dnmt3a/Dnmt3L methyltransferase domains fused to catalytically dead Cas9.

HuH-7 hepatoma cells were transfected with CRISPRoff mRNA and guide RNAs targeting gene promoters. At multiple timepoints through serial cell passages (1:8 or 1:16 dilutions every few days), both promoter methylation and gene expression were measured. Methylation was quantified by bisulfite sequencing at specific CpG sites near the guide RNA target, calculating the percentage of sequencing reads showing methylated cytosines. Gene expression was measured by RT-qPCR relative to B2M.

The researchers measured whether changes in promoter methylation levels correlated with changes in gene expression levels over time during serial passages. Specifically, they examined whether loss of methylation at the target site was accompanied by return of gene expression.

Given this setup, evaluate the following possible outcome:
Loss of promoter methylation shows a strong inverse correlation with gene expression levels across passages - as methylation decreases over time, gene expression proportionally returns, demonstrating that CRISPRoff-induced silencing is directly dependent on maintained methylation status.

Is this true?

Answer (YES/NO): YES